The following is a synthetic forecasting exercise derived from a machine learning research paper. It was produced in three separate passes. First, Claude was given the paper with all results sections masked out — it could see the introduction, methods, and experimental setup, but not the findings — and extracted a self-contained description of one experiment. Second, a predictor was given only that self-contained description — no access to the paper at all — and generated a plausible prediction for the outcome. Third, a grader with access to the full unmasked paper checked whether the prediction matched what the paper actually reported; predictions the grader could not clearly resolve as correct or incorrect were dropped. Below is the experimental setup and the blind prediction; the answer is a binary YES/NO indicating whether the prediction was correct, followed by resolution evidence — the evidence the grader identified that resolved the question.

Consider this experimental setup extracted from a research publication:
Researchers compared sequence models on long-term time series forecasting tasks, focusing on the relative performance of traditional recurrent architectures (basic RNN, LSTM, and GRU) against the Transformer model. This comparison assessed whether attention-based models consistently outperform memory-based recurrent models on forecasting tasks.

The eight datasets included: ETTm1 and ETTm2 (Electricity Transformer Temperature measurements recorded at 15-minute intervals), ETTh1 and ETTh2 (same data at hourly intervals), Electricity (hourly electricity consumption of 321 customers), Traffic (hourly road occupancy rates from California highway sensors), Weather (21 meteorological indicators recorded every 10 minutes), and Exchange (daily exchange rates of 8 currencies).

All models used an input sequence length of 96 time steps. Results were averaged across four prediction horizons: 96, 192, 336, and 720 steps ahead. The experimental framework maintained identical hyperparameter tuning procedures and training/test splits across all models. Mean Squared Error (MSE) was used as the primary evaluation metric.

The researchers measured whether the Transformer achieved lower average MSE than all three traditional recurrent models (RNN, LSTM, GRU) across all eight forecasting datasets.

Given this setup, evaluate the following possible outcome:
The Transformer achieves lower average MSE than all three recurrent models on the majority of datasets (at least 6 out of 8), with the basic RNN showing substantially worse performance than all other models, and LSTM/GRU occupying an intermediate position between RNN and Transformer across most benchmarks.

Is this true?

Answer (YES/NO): YES